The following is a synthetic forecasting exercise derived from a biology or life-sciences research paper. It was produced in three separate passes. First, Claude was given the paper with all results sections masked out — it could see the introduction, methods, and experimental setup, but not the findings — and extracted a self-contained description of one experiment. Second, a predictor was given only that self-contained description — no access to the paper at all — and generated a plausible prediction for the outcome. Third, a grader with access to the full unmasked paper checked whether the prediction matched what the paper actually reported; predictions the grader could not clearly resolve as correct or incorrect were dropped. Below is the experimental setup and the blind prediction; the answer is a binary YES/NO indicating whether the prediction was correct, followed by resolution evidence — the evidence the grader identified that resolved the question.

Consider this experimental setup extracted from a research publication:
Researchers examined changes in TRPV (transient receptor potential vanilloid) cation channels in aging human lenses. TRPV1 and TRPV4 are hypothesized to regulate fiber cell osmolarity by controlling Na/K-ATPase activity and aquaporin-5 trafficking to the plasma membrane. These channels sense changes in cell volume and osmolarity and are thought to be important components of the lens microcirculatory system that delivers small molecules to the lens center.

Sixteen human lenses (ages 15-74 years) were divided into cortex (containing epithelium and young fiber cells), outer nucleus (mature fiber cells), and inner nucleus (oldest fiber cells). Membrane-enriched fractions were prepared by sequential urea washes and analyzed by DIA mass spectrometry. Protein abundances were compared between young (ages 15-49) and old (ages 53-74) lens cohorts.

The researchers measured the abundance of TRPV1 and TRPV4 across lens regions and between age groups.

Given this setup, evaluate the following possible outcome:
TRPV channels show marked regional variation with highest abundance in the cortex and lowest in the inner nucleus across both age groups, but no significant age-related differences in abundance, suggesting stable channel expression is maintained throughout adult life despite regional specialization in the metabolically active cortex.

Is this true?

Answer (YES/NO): NO